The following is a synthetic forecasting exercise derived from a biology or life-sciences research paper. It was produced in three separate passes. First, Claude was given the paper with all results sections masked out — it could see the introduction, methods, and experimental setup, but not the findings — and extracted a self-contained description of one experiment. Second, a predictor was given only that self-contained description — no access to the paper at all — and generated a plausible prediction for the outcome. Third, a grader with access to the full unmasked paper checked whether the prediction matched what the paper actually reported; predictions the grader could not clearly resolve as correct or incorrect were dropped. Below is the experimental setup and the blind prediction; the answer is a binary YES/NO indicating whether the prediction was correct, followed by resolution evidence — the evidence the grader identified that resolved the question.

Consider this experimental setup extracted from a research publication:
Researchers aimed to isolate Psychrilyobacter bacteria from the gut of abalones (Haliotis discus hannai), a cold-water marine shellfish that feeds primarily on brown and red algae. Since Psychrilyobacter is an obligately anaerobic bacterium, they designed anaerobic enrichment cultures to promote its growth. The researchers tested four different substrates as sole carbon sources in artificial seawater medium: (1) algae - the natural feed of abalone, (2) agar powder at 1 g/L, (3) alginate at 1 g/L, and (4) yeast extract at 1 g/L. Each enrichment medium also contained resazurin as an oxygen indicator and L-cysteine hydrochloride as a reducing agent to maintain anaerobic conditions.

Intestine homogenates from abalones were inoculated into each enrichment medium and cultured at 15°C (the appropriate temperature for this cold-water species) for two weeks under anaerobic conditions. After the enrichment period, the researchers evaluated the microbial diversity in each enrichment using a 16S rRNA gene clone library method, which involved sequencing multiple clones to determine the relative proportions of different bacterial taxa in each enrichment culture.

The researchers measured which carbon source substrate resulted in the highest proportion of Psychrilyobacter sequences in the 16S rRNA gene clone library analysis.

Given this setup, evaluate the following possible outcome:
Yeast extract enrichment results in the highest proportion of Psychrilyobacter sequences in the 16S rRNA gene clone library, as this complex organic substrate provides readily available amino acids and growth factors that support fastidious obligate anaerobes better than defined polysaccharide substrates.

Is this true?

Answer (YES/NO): YES